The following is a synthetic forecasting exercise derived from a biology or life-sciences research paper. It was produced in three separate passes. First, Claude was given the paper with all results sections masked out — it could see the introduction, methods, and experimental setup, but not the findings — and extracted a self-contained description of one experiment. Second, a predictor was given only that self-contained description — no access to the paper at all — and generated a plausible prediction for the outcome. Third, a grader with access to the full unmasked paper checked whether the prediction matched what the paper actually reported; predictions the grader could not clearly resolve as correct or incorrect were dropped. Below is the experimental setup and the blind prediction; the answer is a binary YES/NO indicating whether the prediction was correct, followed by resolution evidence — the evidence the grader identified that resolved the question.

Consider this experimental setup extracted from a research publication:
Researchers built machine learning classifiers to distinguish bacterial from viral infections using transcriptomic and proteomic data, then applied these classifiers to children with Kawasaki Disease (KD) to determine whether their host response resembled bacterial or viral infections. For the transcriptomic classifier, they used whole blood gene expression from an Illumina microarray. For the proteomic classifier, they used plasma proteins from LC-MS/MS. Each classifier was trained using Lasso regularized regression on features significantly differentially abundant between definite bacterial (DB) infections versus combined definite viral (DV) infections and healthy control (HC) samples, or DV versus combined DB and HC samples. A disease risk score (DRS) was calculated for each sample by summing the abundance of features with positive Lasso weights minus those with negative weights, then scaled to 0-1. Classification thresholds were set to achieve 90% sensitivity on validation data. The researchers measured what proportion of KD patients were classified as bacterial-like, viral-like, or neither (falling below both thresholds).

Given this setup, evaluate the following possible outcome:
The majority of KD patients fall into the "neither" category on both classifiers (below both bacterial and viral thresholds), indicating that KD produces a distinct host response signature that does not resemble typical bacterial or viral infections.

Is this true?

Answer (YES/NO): NO